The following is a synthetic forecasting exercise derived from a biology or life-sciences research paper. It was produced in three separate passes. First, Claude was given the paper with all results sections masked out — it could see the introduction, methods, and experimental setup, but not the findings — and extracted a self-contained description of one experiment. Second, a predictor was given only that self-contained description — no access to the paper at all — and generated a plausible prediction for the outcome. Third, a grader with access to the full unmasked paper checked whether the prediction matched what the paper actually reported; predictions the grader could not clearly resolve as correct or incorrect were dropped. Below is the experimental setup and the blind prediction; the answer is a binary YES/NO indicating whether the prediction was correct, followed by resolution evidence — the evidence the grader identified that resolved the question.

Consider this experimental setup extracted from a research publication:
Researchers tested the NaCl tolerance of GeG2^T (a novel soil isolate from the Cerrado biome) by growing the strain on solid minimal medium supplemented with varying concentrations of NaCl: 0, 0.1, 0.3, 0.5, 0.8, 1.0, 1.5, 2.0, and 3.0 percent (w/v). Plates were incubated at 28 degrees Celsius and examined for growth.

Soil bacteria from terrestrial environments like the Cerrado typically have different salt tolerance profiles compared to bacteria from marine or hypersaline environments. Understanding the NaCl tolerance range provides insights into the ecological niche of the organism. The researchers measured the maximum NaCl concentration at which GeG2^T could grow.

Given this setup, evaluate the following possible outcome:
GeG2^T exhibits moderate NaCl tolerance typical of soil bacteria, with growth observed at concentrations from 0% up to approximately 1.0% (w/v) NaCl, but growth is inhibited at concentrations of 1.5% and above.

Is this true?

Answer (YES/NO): YES